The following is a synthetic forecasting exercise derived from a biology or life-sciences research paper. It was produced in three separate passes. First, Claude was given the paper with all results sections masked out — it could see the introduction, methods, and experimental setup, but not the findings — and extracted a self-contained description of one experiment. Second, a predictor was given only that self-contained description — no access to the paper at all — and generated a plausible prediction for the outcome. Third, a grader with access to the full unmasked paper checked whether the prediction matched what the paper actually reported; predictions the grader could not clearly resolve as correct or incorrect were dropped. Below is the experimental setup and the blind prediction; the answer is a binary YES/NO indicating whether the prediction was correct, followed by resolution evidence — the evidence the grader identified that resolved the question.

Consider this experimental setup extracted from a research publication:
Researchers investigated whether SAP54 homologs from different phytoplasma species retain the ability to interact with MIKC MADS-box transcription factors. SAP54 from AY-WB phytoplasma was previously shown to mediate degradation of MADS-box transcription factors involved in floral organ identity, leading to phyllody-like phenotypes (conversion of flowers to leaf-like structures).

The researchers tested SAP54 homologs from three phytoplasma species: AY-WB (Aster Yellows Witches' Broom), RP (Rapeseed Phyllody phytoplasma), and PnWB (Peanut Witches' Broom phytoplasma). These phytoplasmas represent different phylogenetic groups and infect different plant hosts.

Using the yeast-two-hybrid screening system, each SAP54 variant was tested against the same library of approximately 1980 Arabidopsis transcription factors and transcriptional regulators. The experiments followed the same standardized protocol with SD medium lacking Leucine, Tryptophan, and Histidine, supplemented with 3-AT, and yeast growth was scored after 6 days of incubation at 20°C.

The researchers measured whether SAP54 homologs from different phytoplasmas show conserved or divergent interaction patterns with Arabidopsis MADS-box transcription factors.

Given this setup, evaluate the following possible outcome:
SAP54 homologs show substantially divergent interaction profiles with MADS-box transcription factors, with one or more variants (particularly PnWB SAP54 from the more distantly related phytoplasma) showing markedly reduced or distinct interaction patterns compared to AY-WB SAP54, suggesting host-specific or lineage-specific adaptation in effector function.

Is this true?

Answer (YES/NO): NO